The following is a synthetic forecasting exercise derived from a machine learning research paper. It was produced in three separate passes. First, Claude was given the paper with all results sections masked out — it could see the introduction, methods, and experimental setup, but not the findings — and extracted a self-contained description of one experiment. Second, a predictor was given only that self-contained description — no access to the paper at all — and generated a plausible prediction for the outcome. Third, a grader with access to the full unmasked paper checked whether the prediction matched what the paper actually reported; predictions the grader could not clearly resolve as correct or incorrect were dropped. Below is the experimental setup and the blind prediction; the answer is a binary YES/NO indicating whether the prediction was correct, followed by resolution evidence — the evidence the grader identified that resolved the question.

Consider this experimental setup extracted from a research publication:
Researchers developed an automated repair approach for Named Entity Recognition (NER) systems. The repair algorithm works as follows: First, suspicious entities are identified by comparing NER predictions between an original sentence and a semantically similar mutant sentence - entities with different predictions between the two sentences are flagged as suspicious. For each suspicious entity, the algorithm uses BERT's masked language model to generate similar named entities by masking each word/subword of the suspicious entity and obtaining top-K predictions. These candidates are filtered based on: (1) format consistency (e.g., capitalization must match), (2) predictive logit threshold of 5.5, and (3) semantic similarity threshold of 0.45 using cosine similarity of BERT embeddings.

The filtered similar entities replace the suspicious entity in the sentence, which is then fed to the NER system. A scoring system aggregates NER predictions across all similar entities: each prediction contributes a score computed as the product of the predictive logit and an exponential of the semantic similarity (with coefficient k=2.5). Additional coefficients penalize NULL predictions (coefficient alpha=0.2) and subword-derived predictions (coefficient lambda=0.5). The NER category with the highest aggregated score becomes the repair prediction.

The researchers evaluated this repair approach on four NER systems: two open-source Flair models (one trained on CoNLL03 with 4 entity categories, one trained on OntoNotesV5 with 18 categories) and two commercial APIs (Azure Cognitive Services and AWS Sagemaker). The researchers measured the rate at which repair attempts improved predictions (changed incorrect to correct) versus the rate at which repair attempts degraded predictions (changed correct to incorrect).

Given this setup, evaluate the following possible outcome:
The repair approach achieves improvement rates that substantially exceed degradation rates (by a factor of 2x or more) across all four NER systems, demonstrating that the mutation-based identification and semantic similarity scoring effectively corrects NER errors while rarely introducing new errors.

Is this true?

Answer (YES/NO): YES